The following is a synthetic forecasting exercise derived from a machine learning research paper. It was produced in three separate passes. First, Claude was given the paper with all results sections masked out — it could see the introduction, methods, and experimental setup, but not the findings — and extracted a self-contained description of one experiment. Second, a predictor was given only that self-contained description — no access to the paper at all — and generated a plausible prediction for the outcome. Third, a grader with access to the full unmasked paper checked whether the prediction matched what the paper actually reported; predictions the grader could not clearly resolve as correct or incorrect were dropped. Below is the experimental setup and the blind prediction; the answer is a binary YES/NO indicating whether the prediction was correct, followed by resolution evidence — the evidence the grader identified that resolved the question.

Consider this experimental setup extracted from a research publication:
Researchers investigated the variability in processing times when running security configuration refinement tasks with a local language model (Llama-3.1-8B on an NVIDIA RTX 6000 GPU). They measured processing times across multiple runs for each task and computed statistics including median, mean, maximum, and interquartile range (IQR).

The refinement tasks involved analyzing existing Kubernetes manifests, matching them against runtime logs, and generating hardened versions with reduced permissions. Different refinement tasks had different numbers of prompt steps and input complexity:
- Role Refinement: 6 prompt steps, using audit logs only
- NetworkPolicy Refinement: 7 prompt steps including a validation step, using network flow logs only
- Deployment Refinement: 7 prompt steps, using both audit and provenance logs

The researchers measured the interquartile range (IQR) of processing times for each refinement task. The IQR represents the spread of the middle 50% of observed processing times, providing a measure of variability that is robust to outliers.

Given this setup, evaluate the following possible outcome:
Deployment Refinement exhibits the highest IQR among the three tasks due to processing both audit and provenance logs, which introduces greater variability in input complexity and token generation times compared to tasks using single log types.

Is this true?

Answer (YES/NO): NO